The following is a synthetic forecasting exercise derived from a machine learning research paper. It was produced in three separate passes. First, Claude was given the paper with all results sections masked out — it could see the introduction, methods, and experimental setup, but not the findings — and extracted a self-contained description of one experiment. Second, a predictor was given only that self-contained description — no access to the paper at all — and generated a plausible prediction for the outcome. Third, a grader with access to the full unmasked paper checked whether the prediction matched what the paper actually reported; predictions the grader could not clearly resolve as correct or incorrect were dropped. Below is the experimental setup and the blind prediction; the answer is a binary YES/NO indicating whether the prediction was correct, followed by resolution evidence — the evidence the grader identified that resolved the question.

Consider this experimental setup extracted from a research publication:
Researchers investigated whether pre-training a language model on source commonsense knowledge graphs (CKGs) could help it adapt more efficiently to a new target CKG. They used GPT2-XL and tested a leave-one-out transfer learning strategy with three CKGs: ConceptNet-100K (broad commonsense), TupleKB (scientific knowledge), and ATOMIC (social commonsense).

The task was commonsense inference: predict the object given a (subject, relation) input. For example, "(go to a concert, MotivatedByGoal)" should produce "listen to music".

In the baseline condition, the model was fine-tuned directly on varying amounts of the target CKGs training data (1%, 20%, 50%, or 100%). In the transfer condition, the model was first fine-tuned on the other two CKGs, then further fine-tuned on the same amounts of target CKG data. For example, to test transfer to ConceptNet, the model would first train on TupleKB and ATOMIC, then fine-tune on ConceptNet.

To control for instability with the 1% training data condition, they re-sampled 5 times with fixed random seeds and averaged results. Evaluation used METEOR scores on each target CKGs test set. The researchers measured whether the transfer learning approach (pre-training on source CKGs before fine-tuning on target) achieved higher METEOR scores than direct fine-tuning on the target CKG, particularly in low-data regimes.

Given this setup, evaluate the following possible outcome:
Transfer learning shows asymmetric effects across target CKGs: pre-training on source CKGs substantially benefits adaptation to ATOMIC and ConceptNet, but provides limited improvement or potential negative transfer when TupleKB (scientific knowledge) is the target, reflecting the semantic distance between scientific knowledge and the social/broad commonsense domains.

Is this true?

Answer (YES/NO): NO